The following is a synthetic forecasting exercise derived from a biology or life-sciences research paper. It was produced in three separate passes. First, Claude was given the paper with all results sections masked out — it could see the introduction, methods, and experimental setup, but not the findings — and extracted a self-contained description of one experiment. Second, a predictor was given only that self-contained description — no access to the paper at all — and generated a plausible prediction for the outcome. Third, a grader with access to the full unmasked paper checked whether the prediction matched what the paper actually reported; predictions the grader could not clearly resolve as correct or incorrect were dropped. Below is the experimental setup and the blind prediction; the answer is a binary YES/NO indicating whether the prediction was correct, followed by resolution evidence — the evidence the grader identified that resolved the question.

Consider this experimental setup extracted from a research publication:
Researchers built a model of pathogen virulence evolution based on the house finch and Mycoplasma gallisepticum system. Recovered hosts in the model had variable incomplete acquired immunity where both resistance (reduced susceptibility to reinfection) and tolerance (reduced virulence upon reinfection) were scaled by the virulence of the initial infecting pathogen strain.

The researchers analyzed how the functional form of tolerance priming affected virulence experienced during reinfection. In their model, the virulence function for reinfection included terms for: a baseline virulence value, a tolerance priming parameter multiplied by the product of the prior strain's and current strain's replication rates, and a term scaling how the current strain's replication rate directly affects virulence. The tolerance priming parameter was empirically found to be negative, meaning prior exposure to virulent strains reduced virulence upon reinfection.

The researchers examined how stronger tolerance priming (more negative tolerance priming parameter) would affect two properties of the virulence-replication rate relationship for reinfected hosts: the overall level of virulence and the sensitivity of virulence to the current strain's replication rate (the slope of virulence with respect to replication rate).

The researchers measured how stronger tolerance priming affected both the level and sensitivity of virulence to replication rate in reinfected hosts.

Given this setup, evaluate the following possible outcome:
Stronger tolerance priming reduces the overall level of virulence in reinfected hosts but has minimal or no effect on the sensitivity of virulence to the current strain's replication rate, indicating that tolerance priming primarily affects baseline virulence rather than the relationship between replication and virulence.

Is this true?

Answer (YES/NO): NO